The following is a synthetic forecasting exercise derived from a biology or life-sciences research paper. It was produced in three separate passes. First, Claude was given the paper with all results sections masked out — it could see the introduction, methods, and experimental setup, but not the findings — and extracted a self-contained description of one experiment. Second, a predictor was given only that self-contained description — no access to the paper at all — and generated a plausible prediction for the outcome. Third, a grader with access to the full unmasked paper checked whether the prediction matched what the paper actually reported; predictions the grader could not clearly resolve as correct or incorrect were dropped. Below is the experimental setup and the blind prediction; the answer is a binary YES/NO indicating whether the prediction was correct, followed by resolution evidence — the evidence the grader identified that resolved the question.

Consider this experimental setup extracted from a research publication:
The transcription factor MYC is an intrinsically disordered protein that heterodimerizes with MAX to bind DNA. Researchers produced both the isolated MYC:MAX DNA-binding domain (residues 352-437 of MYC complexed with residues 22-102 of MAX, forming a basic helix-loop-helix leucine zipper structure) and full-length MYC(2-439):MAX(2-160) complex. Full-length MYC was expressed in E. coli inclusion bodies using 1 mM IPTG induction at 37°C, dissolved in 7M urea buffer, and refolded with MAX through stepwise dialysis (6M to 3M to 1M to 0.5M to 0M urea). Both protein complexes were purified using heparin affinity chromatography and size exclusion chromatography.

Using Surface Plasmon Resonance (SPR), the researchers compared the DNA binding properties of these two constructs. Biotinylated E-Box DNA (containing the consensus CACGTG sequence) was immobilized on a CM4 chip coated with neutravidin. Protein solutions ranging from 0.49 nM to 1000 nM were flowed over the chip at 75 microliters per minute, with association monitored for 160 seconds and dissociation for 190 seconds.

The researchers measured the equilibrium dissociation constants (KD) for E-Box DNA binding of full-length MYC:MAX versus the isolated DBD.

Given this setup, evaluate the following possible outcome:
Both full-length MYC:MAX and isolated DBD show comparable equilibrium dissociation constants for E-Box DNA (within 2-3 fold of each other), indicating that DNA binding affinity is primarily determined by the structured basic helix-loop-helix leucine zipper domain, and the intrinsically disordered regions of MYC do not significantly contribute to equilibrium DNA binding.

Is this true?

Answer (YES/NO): NO